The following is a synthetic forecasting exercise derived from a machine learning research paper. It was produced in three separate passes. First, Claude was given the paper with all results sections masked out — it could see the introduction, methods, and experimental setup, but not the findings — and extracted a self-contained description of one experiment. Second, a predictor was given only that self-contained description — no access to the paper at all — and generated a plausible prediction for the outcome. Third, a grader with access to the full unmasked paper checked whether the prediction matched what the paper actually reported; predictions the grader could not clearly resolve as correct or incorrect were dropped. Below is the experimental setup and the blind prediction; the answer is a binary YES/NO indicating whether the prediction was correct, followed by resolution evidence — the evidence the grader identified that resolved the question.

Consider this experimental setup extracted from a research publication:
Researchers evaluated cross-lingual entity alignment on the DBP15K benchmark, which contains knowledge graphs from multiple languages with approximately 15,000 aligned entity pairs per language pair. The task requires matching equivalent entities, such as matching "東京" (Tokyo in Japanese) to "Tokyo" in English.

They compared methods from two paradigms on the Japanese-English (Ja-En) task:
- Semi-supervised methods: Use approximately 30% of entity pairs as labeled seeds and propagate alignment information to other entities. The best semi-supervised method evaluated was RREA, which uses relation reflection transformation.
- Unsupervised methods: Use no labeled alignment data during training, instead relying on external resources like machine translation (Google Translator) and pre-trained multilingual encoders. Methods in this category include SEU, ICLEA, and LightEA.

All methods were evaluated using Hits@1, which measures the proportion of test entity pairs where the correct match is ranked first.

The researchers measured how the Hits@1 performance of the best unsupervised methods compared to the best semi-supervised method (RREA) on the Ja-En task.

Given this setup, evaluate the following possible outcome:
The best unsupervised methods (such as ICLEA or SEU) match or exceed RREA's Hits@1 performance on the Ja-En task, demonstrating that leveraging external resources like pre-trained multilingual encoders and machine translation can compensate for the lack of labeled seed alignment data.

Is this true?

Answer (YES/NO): YES